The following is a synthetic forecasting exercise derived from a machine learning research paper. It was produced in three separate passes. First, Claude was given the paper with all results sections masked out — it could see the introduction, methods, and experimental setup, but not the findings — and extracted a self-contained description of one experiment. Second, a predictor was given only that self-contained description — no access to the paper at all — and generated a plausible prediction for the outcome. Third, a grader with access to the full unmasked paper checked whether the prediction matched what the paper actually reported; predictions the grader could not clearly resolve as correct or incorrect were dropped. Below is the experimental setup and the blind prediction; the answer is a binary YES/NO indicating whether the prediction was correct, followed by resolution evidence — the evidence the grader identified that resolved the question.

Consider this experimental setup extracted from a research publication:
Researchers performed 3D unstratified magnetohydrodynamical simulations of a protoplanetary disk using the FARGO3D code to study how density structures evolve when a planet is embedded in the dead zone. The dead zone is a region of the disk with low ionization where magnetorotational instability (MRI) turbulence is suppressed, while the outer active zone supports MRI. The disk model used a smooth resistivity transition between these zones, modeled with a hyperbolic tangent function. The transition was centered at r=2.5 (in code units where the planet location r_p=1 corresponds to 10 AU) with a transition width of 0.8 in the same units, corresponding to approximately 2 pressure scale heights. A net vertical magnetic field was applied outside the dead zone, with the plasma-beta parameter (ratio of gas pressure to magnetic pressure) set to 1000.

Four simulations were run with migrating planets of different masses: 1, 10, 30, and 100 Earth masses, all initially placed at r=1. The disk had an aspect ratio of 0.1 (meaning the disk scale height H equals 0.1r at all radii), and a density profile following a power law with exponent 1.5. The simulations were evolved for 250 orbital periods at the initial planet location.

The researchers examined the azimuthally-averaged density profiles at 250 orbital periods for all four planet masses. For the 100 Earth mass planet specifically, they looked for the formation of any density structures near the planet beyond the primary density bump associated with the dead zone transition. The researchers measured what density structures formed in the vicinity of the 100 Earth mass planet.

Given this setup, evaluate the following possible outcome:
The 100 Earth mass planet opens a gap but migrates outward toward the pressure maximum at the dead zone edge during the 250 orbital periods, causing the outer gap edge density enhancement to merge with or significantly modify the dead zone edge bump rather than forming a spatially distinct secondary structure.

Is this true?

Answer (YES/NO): NO